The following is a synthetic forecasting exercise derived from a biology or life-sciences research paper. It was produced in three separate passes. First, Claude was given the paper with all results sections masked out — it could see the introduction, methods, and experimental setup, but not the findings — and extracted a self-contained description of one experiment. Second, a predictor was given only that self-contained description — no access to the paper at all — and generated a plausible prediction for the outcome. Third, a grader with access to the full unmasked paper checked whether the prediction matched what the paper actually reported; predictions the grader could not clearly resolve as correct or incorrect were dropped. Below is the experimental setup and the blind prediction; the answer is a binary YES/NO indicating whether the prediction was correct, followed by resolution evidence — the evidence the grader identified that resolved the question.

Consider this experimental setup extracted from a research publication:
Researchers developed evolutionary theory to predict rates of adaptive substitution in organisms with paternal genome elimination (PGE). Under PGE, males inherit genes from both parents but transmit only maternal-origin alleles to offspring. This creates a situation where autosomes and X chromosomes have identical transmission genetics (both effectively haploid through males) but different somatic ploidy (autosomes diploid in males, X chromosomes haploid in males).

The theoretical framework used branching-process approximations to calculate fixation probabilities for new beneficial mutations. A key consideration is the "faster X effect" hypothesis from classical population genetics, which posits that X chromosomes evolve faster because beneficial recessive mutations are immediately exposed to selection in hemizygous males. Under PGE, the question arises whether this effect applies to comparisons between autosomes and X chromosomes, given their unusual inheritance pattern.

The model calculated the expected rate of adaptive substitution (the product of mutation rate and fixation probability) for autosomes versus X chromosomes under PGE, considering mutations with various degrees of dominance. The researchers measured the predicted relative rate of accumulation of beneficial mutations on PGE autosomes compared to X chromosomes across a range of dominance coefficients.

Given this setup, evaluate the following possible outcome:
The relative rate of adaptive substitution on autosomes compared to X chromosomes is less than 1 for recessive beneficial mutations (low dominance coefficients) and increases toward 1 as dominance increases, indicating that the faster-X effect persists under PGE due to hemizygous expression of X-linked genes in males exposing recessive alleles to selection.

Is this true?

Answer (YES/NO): YES